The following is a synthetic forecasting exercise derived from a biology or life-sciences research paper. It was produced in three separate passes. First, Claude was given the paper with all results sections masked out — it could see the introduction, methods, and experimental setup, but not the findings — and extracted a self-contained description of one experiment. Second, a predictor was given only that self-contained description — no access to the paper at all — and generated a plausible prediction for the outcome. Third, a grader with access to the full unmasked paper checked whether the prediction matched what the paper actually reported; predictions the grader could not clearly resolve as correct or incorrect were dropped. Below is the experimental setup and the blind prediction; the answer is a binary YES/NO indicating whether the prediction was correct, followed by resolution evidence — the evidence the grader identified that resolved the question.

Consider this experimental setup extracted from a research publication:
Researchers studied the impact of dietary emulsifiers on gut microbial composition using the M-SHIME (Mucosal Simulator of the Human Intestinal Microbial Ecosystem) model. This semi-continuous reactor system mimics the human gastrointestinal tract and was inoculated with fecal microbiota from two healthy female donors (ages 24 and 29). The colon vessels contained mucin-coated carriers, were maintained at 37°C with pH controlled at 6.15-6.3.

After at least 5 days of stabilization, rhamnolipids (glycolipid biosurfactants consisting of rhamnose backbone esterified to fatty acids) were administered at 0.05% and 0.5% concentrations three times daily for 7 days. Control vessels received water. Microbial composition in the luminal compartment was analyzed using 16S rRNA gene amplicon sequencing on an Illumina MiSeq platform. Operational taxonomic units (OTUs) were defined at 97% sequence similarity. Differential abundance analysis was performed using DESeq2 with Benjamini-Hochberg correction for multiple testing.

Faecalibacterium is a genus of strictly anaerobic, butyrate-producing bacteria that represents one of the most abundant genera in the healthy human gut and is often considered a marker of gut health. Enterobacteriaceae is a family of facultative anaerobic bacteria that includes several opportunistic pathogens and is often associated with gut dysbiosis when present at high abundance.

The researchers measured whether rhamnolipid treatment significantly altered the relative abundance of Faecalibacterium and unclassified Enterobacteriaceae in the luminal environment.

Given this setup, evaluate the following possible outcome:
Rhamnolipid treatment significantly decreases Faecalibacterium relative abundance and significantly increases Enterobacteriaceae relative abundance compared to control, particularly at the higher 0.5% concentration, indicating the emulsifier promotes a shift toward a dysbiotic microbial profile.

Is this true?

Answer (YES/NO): YES